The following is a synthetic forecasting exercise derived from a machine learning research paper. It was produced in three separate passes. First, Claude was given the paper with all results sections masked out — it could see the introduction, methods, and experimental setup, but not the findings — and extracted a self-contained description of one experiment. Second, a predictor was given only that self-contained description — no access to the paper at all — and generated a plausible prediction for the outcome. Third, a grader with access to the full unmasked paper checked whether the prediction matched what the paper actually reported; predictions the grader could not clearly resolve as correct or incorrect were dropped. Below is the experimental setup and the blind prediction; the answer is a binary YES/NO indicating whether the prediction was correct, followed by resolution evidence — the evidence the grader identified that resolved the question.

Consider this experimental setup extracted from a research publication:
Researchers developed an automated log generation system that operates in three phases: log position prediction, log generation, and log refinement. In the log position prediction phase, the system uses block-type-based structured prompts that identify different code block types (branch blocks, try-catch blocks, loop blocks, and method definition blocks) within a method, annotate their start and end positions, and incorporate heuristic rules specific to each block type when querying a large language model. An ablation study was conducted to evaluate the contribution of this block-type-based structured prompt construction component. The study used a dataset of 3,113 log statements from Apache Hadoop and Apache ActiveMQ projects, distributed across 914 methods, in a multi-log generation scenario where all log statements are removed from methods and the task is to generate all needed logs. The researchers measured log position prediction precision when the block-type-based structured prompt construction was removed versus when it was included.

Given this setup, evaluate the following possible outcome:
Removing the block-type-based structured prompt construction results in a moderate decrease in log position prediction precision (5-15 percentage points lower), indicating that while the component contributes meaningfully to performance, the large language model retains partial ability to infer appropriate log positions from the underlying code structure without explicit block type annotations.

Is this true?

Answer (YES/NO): NO